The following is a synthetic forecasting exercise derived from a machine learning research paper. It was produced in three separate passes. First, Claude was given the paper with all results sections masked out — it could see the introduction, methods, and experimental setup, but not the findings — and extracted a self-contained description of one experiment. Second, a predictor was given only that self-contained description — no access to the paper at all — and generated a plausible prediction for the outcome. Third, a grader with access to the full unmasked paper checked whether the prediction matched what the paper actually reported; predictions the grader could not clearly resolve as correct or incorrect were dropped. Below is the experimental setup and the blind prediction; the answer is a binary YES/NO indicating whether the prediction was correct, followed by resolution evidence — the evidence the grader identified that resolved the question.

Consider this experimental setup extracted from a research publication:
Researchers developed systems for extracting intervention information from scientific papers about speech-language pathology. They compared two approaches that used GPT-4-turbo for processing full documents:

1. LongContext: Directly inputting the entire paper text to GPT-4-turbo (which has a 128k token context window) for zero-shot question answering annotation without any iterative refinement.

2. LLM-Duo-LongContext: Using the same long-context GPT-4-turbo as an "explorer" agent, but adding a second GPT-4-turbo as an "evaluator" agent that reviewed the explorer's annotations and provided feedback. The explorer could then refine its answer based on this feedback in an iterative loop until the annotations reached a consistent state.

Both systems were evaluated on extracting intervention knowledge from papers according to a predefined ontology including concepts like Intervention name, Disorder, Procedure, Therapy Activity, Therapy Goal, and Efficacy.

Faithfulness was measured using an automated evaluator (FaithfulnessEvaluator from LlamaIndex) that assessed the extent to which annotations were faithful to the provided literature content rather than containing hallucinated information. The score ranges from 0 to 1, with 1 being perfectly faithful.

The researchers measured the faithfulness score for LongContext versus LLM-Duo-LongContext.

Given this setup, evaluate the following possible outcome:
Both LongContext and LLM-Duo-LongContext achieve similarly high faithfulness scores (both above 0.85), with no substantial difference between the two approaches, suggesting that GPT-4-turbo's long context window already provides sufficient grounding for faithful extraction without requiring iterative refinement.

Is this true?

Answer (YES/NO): NO